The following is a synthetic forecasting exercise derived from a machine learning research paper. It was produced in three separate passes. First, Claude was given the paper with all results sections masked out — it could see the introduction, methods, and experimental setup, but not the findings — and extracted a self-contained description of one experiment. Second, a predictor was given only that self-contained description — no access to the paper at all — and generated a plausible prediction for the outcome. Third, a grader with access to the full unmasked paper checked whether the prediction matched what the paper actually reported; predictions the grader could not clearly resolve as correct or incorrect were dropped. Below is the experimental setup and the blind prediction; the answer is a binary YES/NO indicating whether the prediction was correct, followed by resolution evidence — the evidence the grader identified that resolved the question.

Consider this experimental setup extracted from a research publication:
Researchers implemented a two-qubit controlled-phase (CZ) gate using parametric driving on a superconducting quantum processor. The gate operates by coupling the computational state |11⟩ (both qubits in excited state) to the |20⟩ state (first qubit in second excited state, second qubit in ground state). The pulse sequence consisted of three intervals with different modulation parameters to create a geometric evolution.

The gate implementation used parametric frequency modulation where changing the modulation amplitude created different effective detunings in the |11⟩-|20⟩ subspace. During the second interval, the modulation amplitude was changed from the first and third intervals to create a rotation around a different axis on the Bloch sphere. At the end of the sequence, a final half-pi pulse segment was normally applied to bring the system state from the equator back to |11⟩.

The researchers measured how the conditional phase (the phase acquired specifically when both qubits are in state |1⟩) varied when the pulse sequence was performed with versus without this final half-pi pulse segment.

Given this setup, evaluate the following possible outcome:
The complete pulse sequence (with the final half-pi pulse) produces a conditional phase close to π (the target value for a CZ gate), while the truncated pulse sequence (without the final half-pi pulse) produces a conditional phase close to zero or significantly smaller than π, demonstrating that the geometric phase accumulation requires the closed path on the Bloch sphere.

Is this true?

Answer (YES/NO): NO